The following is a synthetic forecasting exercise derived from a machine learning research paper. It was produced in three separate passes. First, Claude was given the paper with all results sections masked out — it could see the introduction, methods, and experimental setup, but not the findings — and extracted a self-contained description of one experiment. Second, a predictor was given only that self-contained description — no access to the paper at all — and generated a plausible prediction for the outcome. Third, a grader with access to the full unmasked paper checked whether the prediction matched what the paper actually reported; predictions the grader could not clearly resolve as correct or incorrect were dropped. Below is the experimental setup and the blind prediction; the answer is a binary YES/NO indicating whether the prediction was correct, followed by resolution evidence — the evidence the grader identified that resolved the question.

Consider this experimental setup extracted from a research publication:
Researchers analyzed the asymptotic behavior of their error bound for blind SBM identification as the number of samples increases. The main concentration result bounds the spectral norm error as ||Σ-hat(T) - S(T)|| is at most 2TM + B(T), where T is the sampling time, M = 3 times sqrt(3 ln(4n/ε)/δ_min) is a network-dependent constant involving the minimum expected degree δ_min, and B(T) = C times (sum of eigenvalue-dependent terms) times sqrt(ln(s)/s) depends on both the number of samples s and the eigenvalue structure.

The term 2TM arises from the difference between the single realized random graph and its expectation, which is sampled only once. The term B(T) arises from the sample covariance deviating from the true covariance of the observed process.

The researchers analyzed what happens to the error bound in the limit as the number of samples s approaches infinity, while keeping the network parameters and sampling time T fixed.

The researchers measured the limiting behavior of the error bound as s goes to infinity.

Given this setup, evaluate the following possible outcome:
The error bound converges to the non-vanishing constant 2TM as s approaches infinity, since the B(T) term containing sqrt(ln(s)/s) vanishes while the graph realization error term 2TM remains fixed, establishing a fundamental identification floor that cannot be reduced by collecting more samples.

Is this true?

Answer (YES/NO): YES